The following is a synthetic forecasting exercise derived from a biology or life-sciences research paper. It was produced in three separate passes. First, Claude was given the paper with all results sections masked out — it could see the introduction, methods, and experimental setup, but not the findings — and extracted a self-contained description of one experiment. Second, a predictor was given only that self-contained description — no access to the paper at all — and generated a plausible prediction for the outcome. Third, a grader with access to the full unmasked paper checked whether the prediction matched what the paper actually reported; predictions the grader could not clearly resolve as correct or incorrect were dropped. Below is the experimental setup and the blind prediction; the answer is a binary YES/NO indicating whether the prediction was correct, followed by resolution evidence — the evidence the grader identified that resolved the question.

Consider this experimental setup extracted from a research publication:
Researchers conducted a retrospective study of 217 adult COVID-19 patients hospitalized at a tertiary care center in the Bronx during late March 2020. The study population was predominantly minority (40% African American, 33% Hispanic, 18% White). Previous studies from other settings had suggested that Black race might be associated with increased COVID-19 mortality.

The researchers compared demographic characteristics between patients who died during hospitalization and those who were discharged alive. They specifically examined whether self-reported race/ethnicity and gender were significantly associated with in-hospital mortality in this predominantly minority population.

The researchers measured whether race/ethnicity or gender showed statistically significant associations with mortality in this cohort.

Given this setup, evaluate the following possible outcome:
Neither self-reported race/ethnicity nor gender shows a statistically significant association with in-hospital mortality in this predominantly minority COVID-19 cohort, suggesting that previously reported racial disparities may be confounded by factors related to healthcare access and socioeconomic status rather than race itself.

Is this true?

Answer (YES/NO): NO